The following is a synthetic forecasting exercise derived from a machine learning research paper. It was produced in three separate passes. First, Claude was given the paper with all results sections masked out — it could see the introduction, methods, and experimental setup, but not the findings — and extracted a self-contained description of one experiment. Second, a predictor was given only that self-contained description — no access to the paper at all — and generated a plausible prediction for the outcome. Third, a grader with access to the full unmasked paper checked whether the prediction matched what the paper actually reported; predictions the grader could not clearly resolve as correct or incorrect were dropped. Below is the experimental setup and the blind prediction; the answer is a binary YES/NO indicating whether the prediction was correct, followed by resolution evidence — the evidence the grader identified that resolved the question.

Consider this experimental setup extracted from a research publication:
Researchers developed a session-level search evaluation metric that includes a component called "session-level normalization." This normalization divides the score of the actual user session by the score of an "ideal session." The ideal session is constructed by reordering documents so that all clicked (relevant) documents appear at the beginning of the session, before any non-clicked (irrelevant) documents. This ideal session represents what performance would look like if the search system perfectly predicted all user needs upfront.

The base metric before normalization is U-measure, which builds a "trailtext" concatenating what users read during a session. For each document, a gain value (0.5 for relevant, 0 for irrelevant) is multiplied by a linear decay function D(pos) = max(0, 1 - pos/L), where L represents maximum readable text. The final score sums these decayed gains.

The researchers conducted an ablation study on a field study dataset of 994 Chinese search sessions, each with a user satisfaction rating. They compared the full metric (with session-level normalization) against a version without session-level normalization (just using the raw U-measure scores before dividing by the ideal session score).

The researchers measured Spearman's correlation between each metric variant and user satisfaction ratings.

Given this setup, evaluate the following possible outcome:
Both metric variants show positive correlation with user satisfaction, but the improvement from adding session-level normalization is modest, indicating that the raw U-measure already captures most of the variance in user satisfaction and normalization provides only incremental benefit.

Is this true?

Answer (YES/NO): NO